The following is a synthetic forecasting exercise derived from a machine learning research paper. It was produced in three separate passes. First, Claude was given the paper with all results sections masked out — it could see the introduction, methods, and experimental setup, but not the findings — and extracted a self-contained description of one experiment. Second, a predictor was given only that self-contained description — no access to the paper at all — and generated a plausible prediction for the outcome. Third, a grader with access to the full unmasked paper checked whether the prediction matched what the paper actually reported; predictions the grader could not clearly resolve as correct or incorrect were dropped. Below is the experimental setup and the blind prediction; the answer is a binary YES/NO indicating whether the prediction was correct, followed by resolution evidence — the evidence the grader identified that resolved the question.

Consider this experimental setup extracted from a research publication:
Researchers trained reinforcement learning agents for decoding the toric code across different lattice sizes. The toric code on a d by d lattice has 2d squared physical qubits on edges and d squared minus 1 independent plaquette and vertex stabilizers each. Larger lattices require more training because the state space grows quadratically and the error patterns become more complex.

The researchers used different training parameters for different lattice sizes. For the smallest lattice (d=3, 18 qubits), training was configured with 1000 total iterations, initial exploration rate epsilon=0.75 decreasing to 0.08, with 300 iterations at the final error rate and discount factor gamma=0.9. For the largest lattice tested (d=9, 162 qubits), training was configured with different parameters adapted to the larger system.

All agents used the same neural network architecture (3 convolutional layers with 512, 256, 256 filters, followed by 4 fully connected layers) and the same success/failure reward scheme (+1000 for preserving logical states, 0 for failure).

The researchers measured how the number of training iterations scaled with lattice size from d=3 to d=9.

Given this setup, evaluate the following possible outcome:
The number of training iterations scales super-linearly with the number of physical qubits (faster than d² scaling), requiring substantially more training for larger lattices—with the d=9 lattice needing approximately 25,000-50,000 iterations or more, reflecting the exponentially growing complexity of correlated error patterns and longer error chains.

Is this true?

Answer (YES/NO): NO